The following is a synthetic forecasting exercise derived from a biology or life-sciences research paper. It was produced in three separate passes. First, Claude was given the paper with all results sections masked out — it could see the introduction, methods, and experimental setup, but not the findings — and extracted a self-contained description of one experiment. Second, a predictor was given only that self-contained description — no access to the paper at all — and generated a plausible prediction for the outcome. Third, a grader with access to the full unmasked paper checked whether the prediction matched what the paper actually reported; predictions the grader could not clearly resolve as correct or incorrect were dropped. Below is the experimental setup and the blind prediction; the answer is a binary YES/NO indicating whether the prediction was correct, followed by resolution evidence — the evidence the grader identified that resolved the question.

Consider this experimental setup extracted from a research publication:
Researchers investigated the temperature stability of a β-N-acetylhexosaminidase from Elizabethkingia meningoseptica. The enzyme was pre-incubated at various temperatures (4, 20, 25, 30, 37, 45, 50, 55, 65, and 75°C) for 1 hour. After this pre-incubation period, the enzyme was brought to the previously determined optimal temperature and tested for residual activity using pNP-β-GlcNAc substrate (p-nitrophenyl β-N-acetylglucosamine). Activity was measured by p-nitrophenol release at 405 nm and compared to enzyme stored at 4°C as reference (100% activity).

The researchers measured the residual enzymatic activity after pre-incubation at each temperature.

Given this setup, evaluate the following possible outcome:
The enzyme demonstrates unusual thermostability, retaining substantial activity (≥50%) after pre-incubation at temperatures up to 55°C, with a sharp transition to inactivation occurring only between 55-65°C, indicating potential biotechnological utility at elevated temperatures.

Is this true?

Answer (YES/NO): NO